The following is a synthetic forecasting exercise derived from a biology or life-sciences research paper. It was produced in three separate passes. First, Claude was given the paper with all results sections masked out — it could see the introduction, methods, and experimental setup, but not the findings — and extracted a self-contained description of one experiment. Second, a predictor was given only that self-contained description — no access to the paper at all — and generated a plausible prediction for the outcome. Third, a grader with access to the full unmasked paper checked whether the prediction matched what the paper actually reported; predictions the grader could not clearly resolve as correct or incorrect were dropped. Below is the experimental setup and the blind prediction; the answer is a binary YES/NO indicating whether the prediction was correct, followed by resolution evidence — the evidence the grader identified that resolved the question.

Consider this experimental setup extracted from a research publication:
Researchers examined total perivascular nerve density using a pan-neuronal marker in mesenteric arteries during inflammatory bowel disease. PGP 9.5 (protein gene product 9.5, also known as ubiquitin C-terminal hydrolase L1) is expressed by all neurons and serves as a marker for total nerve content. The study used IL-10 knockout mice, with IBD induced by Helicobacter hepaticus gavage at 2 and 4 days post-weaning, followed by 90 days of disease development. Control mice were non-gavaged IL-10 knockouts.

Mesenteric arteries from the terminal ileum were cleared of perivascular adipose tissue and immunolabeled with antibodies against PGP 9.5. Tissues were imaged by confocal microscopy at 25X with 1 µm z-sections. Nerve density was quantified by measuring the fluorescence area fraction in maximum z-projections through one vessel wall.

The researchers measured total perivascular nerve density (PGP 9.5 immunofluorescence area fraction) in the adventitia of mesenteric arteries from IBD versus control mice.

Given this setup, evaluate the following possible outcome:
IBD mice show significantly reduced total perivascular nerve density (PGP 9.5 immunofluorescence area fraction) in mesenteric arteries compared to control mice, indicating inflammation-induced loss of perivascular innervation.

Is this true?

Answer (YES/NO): NO